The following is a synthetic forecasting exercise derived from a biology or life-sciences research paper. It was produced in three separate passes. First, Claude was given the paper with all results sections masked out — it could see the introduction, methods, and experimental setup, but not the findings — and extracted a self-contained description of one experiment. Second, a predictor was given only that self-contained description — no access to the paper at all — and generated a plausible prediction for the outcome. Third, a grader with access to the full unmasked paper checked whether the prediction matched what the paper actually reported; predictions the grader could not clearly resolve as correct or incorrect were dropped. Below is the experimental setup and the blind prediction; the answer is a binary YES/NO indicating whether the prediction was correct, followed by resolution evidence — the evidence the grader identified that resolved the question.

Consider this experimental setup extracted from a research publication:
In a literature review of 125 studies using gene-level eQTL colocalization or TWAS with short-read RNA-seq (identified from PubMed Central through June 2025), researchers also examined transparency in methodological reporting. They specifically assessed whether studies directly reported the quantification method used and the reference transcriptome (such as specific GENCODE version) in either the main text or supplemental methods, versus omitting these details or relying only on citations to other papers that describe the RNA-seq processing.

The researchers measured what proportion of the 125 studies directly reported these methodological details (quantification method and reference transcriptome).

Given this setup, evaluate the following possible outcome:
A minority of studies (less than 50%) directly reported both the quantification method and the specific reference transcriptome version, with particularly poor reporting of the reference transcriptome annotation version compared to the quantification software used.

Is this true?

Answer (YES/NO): NO